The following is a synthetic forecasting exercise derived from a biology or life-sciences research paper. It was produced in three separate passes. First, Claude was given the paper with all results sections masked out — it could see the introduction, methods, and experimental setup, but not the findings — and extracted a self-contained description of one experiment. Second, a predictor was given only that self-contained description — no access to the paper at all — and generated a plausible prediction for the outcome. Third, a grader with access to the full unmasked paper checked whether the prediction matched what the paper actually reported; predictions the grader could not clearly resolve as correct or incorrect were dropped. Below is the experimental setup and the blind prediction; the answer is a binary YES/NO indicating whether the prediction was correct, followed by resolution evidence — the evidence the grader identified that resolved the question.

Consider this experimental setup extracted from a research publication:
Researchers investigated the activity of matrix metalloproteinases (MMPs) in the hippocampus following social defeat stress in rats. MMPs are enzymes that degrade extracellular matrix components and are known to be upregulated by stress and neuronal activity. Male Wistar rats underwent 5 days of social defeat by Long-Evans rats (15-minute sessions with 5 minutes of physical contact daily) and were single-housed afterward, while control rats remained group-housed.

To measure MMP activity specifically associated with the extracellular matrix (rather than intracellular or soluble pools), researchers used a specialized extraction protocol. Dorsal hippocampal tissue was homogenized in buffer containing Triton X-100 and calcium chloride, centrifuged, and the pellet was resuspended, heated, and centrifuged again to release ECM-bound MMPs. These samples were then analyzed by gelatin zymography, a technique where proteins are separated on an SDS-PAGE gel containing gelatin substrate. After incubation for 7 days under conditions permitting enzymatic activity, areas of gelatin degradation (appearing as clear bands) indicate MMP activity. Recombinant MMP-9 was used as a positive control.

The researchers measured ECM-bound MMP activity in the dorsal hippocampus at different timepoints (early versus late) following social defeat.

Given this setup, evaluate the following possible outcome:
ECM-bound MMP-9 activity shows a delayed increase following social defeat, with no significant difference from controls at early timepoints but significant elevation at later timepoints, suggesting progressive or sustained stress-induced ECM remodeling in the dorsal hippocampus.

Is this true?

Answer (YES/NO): NO